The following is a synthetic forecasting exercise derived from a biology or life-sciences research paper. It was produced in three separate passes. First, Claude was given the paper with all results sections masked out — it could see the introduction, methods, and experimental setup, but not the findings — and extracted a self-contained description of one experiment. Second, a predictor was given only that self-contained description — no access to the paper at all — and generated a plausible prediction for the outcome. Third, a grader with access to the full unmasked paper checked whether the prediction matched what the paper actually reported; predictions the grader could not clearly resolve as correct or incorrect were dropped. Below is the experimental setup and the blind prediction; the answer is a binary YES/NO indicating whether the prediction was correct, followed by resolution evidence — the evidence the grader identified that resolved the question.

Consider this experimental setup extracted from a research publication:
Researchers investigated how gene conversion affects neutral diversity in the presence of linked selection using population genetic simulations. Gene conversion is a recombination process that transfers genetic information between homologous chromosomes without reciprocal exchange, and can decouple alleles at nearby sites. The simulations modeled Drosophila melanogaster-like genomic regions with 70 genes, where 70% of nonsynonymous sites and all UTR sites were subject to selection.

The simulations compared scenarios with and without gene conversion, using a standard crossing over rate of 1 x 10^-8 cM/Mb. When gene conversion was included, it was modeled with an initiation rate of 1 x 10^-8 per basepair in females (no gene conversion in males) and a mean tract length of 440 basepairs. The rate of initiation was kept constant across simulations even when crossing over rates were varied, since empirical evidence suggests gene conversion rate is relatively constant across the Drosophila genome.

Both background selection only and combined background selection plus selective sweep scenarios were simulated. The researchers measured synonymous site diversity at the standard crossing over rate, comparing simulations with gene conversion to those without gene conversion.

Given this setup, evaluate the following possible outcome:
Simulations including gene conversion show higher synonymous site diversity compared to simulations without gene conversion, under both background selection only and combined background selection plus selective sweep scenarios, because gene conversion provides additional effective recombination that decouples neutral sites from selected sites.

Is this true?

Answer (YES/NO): YES